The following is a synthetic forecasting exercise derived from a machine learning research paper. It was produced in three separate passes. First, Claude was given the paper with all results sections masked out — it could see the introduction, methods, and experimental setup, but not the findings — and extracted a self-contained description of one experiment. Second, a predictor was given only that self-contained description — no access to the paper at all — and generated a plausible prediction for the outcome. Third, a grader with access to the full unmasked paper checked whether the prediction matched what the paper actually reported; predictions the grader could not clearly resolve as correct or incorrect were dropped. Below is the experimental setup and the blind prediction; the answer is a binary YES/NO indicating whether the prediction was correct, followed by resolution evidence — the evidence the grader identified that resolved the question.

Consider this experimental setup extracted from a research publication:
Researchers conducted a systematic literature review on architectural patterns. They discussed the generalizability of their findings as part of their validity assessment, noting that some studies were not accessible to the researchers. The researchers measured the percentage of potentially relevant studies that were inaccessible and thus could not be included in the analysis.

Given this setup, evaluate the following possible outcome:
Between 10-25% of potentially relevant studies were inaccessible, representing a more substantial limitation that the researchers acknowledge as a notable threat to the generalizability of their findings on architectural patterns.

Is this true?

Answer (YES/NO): NO